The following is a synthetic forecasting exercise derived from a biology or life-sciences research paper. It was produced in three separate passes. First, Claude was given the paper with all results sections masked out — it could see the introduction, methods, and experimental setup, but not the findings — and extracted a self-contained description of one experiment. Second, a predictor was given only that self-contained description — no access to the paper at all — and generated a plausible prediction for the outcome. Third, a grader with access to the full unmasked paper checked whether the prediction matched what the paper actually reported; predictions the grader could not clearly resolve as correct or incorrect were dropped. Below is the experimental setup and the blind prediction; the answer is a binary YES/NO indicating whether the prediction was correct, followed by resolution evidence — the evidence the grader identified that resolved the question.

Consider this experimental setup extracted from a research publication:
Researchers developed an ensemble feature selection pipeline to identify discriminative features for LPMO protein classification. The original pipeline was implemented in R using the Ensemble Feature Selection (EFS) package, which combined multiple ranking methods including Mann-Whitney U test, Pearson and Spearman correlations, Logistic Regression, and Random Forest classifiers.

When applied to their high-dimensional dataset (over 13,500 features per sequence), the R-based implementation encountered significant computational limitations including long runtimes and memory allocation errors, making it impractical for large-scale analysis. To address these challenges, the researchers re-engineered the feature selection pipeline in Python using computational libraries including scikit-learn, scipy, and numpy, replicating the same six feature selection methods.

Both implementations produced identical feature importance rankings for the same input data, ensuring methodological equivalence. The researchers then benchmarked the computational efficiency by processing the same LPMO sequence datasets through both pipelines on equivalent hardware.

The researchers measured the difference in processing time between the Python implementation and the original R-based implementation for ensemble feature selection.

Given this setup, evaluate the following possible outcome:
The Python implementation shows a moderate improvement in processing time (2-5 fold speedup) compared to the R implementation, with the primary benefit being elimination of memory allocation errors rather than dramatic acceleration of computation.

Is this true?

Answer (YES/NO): NO